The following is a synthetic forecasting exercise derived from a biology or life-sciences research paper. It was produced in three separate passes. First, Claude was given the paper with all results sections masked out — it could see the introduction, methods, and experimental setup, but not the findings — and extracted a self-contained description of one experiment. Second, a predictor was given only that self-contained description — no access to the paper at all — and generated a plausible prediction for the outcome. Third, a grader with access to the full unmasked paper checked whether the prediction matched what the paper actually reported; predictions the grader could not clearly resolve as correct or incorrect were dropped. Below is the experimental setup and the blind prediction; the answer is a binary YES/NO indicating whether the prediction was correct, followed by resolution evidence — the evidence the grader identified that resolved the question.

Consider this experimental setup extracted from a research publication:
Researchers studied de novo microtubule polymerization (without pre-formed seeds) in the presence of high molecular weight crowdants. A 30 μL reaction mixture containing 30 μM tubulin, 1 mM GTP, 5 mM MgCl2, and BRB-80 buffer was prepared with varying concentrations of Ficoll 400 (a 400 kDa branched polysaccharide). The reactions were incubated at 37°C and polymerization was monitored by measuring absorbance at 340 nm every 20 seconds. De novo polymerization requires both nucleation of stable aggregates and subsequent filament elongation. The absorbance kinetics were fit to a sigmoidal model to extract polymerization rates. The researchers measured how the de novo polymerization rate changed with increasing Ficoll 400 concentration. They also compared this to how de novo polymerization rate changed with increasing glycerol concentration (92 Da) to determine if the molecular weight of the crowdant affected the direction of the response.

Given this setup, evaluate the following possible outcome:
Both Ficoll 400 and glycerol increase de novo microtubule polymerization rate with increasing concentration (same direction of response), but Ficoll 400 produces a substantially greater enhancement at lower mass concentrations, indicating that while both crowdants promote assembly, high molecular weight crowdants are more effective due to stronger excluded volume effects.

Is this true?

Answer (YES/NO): NO